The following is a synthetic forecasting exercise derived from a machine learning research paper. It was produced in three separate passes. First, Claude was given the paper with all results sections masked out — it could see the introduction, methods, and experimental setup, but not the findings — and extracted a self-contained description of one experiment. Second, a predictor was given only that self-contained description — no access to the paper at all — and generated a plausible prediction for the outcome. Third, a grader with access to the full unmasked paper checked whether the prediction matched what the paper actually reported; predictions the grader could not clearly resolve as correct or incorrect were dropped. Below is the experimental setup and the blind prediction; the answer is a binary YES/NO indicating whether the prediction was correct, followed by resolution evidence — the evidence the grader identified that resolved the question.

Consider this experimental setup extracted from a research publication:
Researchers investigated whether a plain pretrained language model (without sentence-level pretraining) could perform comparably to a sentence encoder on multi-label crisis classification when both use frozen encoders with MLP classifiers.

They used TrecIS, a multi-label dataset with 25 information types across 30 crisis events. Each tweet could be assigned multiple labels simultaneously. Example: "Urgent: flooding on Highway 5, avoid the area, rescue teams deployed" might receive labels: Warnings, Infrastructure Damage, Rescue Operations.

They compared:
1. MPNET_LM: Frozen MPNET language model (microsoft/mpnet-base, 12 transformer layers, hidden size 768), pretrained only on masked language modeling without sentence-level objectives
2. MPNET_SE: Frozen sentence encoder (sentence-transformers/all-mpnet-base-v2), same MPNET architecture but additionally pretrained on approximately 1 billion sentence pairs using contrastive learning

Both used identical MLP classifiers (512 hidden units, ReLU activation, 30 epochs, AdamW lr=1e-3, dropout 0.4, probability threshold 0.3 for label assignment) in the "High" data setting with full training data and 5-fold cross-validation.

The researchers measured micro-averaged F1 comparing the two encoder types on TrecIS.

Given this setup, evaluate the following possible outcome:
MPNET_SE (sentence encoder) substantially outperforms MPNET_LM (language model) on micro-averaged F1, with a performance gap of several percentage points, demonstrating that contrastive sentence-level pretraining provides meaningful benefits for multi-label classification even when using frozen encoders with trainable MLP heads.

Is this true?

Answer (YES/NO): NO